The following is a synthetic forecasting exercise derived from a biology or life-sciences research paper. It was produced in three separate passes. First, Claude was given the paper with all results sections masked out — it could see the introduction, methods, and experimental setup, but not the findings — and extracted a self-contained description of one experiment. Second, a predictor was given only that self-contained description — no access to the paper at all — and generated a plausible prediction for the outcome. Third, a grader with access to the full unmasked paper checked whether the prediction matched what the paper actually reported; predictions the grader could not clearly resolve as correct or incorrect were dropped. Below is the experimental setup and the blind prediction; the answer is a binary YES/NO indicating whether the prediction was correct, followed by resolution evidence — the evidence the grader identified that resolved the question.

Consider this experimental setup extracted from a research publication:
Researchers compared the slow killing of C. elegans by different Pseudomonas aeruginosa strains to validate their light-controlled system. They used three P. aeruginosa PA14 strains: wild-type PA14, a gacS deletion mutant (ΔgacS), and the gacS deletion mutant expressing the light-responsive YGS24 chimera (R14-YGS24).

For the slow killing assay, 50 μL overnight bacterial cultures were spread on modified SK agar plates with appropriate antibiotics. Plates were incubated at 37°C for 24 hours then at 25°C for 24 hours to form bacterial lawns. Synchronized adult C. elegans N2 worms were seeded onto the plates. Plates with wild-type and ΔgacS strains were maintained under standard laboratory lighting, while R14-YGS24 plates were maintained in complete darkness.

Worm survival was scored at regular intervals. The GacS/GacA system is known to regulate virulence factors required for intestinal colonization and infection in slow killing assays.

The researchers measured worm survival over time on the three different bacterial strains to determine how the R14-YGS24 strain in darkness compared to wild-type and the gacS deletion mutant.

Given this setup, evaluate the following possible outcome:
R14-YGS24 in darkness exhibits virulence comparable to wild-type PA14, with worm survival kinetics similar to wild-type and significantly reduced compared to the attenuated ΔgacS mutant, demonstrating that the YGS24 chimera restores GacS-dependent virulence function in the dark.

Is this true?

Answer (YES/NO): NO